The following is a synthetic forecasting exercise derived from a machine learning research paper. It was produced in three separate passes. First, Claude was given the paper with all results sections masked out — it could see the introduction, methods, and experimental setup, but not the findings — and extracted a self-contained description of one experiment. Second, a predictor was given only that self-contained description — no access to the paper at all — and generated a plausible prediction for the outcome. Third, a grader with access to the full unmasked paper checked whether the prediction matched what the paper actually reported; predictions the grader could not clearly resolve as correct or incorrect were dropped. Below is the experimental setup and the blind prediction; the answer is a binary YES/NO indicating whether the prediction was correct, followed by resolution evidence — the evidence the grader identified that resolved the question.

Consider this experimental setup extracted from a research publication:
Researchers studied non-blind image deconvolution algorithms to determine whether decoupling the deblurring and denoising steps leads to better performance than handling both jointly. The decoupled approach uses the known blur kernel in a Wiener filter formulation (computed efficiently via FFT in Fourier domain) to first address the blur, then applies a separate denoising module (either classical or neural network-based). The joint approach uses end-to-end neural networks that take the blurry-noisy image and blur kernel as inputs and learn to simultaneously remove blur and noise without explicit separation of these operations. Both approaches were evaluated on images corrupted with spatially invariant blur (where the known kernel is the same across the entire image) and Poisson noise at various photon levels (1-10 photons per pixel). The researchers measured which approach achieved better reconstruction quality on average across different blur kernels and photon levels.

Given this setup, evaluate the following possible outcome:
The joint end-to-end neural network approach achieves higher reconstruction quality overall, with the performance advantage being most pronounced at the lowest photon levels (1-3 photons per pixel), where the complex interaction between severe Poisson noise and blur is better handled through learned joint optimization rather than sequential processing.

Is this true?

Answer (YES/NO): NO